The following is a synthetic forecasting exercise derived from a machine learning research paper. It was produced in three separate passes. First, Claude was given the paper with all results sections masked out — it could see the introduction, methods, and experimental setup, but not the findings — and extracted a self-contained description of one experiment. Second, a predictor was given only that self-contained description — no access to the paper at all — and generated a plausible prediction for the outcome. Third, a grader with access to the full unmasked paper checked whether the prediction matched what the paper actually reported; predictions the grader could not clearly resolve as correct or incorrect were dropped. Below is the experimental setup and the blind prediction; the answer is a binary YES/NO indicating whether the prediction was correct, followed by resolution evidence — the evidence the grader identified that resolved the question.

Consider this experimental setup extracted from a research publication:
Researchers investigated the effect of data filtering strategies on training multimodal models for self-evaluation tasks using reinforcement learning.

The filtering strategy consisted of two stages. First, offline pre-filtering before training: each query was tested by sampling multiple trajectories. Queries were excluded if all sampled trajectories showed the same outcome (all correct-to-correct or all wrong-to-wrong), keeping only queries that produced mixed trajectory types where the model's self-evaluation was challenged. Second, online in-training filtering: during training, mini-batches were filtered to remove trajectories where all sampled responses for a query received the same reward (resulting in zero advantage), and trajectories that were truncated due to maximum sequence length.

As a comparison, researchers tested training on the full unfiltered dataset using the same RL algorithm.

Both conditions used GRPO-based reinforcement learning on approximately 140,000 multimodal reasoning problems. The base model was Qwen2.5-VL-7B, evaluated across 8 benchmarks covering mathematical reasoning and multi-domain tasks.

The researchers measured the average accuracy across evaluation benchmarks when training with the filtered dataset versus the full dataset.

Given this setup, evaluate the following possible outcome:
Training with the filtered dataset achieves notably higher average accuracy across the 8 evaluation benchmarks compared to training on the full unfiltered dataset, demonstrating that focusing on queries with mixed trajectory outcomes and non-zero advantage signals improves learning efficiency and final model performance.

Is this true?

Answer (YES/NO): YES